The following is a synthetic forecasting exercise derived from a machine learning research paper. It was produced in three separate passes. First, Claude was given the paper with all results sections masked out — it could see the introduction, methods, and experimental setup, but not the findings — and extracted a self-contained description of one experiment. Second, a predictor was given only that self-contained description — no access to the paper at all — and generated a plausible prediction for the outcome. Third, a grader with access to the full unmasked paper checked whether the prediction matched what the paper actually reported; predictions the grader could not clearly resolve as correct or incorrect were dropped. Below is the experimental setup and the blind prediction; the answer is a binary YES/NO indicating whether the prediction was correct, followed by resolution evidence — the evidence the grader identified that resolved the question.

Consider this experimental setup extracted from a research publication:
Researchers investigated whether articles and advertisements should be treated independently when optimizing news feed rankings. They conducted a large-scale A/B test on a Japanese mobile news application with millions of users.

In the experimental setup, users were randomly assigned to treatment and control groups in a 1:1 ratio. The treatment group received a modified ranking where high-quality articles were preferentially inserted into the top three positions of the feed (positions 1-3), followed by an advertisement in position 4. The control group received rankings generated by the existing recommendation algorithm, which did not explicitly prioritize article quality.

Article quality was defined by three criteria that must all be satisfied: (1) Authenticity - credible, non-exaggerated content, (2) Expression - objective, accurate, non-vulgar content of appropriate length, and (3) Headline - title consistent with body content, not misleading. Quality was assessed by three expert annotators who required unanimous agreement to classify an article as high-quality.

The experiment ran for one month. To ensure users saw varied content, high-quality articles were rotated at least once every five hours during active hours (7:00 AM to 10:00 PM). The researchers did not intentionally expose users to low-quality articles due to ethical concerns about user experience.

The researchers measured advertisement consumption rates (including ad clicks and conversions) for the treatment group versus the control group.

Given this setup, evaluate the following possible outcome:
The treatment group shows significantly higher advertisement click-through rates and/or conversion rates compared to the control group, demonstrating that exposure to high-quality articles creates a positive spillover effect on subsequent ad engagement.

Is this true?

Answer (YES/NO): YES